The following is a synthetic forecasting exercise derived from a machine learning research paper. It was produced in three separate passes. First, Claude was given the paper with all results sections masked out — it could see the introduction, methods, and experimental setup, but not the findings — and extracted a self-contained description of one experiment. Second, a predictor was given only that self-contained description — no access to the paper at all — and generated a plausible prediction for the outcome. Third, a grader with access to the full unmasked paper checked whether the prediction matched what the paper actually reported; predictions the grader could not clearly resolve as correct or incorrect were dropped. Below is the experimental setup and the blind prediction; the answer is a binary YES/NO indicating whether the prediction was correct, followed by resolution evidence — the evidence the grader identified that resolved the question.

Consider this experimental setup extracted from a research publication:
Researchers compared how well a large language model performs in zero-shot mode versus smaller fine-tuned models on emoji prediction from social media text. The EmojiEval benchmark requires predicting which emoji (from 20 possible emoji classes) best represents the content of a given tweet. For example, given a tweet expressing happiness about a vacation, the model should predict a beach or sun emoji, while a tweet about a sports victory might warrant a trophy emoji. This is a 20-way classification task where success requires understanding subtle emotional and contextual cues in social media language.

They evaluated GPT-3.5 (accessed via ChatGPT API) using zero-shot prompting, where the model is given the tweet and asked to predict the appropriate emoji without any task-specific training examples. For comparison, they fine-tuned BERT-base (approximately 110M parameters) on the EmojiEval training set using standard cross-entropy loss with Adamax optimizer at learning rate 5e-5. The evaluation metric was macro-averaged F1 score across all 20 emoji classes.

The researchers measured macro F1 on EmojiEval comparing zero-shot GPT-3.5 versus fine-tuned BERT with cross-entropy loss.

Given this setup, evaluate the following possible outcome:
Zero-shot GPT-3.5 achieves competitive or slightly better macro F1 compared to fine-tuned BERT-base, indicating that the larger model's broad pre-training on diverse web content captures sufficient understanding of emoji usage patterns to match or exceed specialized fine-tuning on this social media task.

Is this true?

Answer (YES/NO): NO